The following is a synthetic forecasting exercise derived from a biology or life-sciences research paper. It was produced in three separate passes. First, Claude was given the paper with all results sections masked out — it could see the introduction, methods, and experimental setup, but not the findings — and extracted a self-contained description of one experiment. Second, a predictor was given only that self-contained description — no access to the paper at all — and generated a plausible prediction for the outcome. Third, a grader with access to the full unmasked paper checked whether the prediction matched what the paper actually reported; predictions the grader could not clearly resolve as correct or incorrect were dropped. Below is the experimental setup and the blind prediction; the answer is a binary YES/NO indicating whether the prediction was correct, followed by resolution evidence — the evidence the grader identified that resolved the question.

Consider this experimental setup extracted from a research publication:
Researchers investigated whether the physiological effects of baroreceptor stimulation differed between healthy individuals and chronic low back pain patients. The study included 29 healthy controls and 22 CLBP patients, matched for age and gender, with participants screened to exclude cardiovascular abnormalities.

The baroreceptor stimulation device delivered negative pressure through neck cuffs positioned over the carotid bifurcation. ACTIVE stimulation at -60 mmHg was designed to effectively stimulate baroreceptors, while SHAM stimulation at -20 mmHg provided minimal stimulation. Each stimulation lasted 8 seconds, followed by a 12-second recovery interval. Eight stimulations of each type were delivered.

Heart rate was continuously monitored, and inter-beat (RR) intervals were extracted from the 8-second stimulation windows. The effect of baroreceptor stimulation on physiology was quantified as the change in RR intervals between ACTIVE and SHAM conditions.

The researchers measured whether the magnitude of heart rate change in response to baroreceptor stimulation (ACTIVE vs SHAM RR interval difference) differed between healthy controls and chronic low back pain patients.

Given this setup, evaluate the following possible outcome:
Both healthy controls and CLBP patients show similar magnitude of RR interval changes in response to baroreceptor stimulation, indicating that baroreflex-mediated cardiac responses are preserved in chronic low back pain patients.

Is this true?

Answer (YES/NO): YES